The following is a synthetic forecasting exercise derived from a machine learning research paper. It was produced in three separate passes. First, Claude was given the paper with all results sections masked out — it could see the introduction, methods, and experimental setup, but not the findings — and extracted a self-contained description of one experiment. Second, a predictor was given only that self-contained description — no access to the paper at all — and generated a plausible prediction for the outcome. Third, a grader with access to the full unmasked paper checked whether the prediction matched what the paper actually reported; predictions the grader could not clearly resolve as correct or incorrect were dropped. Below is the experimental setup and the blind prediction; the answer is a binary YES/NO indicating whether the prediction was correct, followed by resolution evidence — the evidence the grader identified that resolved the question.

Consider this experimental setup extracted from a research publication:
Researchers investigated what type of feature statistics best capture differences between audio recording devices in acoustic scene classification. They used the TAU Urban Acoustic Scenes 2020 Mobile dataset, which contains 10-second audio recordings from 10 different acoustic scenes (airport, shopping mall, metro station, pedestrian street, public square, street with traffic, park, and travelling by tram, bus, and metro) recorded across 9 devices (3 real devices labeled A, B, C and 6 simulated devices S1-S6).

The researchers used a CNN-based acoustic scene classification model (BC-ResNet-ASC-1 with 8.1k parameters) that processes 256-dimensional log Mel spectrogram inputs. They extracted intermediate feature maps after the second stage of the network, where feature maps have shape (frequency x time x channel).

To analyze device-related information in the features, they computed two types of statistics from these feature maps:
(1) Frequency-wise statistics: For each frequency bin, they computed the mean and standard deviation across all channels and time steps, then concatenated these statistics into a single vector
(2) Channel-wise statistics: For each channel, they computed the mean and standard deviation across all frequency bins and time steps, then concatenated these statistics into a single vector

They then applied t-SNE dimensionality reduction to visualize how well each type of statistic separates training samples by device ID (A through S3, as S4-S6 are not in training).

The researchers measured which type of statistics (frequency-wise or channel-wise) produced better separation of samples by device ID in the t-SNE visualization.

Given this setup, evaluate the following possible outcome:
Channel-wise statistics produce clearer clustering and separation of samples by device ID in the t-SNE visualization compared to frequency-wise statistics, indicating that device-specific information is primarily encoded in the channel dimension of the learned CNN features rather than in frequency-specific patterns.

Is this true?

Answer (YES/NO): NO